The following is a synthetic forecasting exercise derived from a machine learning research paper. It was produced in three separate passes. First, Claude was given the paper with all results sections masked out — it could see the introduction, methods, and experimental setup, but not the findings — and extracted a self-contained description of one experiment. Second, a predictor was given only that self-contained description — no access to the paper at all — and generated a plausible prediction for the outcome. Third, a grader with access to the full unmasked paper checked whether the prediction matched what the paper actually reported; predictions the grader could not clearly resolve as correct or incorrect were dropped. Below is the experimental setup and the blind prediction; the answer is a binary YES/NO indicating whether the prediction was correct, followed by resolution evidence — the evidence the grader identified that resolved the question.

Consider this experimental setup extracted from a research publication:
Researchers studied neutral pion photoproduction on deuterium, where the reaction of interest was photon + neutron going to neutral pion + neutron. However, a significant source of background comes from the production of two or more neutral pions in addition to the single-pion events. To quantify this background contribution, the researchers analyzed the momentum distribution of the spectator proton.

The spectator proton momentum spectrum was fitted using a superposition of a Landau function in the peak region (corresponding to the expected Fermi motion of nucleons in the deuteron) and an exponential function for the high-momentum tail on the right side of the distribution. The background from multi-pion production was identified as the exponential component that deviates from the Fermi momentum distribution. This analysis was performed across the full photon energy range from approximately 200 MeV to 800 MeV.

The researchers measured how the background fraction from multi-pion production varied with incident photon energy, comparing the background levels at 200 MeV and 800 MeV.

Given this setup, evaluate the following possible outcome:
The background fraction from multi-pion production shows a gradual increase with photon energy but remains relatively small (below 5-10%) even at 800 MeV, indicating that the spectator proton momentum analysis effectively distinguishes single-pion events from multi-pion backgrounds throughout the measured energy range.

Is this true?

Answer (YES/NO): NO